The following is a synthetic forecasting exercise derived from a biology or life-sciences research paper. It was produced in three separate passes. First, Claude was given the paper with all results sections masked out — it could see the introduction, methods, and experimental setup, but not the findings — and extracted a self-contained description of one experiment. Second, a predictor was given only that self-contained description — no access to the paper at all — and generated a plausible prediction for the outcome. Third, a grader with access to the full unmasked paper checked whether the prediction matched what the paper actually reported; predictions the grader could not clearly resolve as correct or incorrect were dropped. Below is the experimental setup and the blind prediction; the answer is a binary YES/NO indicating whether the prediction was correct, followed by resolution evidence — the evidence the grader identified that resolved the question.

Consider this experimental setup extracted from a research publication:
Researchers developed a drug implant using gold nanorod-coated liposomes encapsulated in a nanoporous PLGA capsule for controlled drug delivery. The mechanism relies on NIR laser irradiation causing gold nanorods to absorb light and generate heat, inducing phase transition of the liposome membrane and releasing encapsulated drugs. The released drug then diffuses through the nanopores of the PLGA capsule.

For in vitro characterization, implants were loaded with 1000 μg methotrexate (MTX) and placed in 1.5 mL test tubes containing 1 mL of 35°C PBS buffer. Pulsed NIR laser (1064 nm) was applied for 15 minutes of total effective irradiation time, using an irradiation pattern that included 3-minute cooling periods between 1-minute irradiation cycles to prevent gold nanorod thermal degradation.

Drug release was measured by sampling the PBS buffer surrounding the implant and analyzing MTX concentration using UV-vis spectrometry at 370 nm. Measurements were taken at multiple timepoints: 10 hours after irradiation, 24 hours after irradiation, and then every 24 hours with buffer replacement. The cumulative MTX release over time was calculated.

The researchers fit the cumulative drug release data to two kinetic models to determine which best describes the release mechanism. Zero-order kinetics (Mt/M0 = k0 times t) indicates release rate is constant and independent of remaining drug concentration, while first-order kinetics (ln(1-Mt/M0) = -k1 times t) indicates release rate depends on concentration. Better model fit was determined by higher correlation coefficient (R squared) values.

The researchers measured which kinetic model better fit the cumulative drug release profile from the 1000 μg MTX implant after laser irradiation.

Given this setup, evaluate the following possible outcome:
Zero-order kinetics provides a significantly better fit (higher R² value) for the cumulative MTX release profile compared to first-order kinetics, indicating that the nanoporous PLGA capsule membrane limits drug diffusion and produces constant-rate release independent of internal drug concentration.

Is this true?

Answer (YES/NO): NO